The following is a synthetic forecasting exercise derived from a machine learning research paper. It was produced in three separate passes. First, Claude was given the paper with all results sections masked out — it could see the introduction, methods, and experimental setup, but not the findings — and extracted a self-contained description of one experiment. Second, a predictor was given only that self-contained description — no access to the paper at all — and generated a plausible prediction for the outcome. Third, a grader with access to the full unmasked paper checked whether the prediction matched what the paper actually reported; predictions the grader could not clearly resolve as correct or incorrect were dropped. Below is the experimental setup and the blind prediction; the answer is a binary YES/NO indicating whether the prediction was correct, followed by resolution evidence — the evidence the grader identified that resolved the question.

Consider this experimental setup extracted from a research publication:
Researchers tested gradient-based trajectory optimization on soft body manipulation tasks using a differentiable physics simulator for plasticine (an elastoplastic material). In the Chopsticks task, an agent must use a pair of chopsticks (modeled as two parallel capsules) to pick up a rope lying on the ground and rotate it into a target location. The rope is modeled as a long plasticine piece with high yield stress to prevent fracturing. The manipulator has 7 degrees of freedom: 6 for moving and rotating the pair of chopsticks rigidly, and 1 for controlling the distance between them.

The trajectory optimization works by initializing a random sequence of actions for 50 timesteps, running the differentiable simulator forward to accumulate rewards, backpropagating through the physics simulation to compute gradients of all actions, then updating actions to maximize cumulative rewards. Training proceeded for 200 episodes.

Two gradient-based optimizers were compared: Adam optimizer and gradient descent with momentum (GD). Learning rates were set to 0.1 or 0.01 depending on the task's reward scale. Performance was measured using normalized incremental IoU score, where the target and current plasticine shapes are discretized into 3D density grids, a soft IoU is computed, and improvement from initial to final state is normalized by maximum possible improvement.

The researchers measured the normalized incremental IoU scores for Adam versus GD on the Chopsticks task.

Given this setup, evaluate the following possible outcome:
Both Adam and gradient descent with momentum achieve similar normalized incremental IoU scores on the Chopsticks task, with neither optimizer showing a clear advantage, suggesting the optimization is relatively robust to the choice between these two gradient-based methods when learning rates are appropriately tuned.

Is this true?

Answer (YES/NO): NO